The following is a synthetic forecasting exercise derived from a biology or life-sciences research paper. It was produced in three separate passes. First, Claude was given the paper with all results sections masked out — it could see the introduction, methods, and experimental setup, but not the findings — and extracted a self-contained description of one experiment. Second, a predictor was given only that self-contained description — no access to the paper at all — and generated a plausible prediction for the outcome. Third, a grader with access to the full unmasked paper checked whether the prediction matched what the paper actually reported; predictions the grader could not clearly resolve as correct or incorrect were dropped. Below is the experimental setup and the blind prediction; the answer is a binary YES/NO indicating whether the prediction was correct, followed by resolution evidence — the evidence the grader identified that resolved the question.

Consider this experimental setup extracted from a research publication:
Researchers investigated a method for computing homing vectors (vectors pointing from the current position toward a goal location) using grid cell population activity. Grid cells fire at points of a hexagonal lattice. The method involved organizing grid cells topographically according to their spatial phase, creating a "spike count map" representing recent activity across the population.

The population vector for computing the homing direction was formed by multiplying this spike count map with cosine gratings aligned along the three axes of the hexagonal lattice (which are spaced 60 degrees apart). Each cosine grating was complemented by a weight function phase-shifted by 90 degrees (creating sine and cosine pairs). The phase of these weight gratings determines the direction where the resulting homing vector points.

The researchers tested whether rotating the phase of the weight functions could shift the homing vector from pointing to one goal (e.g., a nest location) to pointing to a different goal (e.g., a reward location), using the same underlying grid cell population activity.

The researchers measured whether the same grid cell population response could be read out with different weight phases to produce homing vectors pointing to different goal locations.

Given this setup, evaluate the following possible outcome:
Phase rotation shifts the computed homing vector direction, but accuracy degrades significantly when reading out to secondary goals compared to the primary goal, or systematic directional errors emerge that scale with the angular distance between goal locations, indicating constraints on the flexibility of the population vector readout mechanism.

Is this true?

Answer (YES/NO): NO